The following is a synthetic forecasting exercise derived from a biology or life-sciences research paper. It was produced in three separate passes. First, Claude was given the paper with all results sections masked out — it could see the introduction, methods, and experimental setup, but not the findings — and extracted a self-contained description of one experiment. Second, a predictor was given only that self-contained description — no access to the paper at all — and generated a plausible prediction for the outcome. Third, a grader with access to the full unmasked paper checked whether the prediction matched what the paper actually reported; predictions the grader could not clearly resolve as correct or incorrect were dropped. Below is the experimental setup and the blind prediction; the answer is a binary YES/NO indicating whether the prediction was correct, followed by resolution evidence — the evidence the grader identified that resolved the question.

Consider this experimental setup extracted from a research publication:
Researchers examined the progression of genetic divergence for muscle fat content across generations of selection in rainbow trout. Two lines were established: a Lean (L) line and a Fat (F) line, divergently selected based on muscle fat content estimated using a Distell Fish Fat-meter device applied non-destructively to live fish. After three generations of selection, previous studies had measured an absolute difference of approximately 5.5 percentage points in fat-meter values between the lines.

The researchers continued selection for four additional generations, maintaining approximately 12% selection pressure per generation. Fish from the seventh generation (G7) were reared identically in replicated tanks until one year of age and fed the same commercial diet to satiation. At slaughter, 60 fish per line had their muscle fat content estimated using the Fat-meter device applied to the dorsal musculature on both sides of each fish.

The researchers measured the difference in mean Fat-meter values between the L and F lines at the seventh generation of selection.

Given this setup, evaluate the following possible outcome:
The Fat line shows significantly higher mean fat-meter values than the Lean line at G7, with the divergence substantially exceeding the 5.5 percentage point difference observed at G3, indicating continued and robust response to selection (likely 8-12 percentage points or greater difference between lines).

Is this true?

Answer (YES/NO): YES